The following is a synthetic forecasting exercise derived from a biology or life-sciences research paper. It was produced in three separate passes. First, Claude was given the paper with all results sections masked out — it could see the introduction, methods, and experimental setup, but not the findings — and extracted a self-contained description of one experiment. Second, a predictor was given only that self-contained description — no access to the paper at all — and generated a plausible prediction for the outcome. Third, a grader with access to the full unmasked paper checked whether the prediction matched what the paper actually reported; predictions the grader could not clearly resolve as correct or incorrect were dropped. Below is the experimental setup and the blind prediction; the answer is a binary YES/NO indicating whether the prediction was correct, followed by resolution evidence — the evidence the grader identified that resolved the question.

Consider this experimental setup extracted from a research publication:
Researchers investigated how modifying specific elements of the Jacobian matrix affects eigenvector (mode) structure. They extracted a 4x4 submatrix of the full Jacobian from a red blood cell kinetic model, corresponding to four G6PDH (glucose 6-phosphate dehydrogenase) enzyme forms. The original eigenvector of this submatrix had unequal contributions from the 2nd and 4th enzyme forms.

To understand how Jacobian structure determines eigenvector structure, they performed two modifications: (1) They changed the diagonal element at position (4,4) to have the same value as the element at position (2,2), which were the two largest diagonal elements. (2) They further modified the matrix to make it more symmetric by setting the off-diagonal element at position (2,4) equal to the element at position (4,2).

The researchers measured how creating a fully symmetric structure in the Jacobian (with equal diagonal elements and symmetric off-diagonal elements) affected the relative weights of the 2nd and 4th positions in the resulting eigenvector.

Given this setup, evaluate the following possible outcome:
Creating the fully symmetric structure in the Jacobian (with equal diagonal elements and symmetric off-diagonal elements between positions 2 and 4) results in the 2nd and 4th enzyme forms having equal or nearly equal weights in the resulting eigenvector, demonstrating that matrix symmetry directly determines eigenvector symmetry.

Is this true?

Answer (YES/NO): YES